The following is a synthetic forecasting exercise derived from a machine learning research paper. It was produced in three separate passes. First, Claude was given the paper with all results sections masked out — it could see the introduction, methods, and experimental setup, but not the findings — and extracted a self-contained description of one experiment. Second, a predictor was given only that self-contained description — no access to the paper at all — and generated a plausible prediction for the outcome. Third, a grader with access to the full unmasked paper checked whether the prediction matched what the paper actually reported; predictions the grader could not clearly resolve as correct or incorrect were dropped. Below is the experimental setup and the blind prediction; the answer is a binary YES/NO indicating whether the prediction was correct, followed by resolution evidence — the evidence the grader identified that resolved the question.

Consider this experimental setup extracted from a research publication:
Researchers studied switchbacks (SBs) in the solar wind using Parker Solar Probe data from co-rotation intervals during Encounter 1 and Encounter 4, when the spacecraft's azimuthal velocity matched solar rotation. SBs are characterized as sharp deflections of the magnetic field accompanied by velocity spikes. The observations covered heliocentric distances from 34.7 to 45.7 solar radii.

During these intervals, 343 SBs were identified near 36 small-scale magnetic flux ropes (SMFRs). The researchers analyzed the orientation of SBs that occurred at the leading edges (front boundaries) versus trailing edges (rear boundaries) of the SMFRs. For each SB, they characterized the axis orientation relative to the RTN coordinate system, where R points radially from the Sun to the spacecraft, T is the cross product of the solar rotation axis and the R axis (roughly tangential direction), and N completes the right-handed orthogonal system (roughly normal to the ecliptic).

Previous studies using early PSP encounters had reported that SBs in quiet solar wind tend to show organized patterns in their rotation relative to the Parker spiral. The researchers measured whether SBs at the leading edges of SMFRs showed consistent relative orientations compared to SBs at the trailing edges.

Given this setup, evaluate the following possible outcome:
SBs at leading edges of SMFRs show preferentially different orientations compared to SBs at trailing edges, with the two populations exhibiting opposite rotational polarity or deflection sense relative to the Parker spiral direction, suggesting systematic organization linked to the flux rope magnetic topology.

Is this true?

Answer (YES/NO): YES